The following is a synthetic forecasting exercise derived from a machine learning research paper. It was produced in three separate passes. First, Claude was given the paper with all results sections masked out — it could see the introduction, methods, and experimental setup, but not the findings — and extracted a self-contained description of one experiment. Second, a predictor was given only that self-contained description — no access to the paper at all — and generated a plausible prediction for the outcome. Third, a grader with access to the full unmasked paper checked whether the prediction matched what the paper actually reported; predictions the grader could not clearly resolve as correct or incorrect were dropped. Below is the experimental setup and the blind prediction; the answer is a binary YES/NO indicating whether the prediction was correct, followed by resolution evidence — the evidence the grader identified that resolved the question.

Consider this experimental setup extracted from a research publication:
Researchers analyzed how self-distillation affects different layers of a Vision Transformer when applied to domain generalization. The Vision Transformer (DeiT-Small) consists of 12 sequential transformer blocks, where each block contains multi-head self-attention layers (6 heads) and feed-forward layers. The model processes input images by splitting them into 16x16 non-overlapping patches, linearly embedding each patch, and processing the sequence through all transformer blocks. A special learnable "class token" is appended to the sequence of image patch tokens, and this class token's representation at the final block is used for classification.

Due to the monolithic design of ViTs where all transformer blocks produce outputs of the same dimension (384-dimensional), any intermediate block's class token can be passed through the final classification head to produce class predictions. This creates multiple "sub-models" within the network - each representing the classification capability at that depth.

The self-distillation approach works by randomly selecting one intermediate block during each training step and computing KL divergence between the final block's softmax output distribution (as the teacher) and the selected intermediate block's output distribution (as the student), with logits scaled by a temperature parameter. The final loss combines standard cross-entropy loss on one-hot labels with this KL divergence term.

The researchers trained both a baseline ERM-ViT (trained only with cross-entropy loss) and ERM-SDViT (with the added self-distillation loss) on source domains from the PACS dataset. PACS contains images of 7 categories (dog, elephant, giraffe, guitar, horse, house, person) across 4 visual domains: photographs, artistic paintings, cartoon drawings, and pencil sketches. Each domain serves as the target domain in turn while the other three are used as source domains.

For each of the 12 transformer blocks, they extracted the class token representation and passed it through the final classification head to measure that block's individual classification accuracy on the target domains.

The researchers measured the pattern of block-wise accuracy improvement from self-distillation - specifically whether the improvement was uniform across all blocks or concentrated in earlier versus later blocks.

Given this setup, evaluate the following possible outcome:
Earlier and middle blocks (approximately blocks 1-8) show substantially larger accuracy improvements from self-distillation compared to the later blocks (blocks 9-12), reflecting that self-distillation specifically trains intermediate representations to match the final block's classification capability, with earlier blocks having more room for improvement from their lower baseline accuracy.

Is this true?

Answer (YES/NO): YES